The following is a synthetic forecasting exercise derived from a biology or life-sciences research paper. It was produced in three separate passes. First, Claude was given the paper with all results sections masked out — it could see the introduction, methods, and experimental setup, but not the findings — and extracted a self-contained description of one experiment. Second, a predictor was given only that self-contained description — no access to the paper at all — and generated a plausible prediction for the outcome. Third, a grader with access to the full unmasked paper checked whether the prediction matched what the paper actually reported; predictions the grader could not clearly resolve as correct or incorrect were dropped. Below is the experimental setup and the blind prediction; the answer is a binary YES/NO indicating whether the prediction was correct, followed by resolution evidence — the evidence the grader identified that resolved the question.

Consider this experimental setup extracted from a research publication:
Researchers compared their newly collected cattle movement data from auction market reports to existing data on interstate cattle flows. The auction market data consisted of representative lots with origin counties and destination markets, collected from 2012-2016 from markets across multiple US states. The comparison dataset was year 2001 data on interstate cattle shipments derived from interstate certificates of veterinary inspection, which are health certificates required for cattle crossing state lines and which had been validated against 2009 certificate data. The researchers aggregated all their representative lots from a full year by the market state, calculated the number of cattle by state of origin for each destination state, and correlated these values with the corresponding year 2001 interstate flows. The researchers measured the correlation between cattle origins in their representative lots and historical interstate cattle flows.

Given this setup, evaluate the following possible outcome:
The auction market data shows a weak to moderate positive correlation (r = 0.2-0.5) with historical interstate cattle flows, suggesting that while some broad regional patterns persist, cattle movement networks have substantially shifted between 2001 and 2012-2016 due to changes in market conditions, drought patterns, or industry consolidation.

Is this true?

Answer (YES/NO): NO